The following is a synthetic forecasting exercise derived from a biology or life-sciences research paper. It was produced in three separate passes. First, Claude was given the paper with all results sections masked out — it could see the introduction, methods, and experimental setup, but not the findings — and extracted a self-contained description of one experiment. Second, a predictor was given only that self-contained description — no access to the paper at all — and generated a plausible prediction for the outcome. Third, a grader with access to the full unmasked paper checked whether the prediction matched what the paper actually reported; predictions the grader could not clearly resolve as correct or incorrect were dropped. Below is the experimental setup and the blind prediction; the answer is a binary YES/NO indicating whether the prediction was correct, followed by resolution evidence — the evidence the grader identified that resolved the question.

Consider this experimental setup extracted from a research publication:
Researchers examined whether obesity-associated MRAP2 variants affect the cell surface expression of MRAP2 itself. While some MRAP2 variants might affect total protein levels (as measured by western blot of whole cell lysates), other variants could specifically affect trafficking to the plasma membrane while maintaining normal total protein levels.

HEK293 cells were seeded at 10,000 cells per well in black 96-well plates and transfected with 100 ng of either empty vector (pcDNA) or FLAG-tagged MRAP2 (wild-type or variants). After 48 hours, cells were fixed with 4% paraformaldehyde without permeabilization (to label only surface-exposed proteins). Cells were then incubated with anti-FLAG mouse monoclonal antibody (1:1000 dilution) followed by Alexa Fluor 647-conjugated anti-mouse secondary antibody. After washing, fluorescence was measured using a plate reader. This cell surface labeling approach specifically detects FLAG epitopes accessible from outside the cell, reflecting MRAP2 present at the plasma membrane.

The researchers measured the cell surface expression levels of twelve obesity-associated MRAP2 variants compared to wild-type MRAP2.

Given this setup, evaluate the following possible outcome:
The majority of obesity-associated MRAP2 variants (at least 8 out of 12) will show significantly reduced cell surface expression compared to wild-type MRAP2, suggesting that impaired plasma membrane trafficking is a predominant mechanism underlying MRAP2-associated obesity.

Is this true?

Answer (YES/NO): NO